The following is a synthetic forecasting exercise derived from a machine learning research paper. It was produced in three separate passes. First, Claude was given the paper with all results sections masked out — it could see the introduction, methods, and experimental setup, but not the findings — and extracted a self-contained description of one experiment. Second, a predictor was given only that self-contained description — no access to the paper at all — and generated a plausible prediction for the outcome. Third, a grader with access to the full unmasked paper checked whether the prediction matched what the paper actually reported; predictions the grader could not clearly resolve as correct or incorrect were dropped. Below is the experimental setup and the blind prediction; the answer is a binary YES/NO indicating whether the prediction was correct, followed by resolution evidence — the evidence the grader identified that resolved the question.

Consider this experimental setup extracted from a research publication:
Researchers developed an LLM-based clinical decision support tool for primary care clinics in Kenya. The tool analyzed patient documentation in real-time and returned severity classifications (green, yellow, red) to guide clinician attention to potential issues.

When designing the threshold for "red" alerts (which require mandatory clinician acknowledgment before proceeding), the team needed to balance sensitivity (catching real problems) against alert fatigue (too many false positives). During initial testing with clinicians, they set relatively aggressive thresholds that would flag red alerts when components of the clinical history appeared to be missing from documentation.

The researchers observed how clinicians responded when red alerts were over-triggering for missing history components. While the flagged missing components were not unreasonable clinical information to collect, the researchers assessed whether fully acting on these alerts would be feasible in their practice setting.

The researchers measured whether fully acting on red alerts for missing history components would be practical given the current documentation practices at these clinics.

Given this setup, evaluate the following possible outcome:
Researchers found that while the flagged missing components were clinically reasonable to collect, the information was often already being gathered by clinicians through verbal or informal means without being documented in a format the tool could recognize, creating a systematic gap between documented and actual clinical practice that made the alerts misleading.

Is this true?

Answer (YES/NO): NO